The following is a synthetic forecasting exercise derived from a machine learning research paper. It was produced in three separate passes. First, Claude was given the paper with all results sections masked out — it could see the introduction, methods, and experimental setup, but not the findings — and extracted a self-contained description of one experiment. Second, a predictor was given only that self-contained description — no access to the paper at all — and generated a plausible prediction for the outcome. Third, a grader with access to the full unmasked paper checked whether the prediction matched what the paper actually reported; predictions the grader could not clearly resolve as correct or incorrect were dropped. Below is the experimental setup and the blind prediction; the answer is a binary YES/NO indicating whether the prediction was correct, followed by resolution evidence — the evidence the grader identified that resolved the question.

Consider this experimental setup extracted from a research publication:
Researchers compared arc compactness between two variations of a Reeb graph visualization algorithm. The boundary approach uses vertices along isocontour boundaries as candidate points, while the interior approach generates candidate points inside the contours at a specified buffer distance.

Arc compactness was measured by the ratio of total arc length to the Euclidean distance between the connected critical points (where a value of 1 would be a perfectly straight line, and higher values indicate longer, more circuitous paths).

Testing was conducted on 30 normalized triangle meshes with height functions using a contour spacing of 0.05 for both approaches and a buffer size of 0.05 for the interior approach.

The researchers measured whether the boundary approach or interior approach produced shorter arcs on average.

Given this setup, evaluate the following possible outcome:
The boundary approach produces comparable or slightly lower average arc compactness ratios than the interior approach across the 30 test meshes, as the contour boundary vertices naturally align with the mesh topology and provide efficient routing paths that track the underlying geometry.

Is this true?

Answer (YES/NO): NO